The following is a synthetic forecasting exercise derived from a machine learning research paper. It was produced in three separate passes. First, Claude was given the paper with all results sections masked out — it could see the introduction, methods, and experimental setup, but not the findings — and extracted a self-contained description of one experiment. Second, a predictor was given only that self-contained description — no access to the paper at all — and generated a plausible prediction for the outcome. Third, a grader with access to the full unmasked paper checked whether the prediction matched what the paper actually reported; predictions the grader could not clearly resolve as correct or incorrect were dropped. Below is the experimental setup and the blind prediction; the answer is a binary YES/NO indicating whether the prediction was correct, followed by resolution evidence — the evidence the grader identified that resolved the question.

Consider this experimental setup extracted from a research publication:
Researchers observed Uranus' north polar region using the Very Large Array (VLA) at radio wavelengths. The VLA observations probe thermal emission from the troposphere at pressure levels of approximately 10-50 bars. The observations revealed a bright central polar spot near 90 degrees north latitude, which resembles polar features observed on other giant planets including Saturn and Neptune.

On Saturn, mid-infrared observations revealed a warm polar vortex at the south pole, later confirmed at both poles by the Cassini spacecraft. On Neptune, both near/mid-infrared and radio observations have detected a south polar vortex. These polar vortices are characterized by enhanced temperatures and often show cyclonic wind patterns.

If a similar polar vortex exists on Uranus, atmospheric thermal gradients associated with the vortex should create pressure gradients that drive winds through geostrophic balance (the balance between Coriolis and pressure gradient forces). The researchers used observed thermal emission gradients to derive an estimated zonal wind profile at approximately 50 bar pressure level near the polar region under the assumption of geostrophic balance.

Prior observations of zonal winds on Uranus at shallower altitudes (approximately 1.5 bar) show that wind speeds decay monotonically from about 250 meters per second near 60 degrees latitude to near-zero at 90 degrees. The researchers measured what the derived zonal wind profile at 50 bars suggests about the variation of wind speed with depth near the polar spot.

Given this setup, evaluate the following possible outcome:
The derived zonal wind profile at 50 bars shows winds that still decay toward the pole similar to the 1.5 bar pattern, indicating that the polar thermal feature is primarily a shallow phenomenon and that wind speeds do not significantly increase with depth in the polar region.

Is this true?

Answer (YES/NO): NO